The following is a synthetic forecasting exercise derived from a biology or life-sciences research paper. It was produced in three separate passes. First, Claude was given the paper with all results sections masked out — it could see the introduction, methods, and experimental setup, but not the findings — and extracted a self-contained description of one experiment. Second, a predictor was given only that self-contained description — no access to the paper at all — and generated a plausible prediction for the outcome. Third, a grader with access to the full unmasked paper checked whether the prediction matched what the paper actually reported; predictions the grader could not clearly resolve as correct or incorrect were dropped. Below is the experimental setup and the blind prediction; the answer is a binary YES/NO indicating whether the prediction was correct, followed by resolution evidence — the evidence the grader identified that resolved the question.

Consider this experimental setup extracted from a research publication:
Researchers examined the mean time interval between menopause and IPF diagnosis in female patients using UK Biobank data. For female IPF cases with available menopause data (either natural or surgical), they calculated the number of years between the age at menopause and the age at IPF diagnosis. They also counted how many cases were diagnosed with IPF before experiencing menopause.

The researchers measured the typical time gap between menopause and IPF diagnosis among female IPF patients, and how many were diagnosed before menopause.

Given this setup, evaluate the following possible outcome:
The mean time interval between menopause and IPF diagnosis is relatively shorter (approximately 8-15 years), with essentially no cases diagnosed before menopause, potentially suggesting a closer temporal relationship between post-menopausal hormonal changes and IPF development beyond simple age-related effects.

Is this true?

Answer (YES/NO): NO